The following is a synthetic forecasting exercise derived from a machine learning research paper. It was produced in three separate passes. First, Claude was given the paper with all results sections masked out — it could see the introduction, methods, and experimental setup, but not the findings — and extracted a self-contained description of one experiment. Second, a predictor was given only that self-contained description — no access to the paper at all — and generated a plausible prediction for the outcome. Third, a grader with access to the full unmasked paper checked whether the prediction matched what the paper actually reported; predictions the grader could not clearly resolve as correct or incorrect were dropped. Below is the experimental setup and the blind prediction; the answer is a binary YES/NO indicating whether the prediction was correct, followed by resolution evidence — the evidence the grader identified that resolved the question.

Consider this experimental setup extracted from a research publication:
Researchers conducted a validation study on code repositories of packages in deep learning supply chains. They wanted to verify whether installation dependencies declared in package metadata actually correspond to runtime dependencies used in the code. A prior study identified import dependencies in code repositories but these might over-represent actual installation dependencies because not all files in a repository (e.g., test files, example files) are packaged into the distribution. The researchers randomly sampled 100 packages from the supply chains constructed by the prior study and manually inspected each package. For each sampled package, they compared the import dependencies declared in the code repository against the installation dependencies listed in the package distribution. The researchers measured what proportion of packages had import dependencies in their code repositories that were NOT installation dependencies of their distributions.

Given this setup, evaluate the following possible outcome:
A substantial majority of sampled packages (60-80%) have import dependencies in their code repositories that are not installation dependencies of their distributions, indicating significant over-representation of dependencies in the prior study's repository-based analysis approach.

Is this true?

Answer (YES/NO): NO